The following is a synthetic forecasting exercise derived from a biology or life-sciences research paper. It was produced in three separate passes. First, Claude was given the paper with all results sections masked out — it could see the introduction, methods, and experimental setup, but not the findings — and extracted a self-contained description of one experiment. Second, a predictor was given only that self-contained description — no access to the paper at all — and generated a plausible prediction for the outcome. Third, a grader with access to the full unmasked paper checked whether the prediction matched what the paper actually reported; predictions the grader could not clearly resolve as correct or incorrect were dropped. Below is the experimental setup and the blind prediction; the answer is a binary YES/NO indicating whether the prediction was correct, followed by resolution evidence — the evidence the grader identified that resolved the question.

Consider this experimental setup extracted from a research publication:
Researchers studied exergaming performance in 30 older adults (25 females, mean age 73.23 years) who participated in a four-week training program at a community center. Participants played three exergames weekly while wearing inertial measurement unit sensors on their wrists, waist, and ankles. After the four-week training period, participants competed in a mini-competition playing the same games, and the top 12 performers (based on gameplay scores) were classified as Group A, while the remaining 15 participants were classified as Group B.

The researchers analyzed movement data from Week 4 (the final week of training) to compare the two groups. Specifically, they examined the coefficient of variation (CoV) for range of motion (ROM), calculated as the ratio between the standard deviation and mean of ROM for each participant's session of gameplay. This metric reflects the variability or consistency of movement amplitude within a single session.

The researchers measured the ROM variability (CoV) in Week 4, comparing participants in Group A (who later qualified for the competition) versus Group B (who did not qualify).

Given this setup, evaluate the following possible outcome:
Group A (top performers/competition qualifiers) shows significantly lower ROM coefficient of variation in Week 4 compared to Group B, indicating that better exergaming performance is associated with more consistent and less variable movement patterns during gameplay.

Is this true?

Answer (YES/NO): NO